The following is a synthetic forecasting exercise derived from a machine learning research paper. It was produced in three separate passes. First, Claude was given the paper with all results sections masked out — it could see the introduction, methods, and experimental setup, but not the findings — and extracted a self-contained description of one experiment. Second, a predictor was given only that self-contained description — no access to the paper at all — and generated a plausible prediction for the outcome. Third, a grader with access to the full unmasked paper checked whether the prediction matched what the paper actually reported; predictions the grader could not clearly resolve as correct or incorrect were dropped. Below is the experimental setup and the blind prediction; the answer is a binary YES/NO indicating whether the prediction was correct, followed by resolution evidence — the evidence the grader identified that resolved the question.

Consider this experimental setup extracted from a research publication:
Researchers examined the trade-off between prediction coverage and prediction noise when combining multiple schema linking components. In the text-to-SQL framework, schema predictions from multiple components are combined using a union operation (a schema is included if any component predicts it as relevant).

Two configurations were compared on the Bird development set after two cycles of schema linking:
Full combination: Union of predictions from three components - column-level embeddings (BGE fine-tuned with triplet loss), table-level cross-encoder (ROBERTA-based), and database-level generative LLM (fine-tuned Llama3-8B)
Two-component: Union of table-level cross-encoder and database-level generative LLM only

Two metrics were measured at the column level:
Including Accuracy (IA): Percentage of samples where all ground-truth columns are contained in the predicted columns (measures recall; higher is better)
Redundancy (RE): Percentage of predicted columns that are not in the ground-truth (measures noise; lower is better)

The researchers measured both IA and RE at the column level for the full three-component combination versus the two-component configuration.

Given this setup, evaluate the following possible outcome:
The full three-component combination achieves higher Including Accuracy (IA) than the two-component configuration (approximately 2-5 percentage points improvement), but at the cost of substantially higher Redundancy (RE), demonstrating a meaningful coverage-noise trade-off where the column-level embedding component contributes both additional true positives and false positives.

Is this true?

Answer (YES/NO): YES